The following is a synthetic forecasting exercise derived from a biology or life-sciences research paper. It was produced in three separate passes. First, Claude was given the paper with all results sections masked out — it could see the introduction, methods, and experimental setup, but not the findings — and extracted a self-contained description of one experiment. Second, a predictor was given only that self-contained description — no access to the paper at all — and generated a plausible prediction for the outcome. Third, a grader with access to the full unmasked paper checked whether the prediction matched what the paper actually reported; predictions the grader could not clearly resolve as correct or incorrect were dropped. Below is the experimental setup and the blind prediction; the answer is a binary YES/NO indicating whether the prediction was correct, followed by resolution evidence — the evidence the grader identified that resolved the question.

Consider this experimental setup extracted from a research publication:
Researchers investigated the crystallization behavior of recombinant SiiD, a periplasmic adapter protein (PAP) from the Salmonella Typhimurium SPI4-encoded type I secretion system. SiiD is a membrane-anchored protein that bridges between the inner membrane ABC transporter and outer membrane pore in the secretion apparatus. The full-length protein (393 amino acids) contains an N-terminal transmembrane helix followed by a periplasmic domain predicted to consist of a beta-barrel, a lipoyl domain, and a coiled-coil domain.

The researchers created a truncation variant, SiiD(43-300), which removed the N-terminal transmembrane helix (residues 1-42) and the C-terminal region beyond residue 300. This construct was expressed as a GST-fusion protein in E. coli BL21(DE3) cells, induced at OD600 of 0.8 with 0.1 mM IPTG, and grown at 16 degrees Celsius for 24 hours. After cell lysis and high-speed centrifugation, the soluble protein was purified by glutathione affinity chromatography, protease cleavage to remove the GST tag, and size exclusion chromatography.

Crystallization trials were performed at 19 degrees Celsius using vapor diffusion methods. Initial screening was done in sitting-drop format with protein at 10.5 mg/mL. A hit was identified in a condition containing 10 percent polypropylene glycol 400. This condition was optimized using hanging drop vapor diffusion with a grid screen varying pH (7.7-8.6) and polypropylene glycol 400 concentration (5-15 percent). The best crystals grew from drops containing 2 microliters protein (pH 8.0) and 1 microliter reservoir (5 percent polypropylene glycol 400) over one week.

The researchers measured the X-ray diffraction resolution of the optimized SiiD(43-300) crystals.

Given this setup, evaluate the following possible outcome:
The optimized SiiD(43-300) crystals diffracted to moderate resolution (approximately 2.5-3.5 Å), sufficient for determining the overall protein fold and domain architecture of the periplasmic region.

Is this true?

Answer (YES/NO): NO